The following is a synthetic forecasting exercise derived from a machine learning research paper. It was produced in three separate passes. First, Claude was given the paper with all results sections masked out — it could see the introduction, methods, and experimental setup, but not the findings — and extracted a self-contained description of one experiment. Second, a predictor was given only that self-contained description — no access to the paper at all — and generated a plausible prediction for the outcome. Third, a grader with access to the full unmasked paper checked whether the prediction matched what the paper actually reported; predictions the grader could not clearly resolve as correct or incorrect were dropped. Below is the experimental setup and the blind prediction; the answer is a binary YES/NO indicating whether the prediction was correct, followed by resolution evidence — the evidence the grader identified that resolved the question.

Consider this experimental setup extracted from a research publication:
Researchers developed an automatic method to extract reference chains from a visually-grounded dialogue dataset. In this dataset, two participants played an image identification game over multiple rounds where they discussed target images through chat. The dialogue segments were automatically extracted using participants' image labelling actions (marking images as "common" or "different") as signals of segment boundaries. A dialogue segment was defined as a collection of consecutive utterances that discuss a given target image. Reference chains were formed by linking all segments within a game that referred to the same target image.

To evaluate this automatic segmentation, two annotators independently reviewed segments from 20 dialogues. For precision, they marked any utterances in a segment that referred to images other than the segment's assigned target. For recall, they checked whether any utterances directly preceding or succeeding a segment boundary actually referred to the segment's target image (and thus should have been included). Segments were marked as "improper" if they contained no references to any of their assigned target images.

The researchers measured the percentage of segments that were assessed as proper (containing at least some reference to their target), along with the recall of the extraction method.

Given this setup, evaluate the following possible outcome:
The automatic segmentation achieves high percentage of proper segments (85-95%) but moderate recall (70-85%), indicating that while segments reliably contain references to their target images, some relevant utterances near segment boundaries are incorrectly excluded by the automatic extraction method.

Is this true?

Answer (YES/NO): NO